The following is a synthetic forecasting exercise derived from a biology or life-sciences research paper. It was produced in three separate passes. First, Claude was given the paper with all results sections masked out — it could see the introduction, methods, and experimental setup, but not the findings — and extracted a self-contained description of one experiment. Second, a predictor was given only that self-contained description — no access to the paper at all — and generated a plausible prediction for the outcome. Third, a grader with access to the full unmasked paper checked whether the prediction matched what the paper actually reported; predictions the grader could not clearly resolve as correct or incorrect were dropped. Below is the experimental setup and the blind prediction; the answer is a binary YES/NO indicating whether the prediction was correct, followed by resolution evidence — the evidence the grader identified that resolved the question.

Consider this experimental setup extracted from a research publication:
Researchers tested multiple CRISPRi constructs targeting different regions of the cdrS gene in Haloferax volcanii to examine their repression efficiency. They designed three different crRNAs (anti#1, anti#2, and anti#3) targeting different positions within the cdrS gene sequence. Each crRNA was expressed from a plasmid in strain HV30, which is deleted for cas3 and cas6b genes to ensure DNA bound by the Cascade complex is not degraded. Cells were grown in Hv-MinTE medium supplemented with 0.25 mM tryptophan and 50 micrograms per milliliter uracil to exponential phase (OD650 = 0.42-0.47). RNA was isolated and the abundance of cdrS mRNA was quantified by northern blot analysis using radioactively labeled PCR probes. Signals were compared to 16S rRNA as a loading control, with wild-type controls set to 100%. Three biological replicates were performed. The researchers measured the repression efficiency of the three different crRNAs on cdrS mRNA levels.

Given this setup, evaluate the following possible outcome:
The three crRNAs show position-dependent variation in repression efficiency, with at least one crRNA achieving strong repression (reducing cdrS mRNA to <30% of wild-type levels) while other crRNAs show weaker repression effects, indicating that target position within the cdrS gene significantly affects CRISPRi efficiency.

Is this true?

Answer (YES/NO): NO